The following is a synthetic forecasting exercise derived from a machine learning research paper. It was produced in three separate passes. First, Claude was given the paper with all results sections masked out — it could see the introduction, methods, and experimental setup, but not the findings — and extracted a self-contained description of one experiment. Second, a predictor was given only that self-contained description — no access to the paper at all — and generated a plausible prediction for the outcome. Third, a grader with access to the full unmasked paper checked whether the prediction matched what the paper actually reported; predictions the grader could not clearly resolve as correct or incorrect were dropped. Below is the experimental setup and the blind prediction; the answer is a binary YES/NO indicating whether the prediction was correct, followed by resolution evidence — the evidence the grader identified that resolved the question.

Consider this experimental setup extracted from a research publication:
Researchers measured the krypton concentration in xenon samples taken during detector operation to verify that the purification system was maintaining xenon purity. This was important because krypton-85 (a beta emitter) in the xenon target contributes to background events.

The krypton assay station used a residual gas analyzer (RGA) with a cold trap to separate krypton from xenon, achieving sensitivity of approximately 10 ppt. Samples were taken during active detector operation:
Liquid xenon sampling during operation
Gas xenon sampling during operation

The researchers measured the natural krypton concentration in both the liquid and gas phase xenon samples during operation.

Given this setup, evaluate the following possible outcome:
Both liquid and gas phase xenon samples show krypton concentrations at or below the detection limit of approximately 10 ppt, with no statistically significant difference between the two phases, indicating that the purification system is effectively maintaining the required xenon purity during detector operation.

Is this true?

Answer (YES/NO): NO